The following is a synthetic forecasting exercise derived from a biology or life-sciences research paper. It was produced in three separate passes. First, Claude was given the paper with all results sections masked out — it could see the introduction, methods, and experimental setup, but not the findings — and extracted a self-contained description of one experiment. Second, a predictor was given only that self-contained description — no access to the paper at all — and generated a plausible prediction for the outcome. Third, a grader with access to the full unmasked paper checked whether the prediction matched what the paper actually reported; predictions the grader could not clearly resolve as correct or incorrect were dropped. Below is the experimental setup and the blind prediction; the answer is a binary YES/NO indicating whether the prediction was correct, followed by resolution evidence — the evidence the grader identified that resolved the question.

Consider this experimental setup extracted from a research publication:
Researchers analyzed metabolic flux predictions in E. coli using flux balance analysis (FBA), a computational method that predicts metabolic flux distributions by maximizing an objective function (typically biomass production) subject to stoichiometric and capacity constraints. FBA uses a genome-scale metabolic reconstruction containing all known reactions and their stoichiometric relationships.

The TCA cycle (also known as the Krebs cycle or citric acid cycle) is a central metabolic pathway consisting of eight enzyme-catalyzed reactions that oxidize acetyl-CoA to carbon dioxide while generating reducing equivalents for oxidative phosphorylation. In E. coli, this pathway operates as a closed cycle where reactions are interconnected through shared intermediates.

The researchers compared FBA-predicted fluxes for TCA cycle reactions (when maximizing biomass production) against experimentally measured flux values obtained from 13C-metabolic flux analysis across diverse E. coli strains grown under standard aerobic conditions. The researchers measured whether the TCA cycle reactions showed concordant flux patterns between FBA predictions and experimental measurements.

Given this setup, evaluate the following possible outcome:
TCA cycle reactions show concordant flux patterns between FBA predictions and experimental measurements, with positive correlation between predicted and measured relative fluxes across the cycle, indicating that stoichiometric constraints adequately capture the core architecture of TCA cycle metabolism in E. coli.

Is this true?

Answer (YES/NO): NO